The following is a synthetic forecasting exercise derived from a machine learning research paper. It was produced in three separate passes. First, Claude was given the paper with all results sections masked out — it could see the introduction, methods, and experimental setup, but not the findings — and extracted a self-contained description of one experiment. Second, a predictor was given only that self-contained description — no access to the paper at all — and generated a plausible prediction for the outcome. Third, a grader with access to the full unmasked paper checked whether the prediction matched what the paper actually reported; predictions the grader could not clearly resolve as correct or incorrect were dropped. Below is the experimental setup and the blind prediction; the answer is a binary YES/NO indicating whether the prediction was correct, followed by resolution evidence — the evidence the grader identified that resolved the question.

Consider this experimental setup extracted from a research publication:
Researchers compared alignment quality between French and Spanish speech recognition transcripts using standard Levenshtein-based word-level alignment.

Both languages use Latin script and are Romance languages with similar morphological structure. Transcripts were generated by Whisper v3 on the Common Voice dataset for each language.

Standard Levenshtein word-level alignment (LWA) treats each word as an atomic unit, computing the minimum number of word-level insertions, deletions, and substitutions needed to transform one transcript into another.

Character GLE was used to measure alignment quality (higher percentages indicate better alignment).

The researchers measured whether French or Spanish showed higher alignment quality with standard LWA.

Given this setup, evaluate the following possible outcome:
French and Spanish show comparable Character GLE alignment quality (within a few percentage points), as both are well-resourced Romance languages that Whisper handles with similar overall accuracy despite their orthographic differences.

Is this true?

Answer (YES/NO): NO